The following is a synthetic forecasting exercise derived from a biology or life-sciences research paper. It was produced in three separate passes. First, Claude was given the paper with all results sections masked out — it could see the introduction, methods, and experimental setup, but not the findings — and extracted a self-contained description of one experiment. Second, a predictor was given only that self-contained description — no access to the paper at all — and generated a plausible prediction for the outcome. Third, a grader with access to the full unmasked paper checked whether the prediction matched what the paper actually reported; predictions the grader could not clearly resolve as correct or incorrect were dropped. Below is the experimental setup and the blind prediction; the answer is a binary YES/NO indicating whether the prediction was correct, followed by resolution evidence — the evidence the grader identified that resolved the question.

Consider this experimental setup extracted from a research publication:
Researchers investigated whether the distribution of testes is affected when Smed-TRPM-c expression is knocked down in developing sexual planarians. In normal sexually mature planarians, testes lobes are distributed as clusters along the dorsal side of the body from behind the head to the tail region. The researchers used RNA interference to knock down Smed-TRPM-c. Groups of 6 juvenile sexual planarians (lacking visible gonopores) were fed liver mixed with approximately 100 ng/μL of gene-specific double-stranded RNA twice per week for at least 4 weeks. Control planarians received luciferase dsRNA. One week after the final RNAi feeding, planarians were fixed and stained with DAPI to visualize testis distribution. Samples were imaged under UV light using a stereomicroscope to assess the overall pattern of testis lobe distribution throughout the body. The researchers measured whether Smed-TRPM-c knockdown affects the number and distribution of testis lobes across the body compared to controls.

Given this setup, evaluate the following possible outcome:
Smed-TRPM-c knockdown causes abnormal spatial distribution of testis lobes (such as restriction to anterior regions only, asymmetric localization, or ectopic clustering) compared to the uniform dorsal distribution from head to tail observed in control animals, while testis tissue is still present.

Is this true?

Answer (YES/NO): NO